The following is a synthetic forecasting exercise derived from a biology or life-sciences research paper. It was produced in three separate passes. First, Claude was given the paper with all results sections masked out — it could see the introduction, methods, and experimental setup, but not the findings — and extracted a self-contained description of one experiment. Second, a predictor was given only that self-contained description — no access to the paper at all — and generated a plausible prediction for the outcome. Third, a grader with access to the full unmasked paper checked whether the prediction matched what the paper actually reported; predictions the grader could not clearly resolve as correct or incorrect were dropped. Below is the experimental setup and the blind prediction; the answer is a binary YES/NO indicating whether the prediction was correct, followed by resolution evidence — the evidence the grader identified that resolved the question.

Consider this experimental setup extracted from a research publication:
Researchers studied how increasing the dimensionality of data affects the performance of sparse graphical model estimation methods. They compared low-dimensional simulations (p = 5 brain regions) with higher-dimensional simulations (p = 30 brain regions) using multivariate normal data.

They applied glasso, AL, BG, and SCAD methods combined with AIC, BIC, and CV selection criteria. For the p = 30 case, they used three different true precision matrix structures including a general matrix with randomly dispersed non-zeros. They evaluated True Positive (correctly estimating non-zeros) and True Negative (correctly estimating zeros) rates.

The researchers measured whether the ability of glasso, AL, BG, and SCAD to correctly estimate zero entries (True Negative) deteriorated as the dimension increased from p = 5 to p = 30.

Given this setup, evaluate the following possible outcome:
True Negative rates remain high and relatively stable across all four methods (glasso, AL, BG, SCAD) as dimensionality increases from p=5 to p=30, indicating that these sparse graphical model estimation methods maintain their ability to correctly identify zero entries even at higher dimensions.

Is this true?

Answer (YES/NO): NO